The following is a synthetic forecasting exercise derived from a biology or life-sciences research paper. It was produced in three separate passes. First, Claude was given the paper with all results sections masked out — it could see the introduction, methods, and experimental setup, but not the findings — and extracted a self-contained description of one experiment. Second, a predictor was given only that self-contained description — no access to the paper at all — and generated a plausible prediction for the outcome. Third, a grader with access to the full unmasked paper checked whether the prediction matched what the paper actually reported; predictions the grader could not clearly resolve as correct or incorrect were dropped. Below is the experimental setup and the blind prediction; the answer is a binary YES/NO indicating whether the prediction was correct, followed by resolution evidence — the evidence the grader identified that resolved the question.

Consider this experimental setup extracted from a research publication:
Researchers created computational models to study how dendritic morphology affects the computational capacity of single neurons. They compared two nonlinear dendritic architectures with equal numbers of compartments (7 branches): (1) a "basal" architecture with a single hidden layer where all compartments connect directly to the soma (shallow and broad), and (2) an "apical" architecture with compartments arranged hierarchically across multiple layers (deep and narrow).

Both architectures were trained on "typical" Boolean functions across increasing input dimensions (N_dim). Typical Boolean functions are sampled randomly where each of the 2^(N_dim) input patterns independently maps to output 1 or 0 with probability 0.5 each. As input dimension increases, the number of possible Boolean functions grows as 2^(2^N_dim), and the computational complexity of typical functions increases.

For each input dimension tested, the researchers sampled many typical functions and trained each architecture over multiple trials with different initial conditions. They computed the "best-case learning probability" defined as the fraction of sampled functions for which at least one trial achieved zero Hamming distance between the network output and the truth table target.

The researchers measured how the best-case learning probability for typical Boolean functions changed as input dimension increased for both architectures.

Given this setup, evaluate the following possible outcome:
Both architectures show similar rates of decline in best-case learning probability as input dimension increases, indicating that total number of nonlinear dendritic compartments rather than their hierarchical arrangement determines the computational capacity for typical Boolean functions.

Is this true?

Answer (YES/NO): YES